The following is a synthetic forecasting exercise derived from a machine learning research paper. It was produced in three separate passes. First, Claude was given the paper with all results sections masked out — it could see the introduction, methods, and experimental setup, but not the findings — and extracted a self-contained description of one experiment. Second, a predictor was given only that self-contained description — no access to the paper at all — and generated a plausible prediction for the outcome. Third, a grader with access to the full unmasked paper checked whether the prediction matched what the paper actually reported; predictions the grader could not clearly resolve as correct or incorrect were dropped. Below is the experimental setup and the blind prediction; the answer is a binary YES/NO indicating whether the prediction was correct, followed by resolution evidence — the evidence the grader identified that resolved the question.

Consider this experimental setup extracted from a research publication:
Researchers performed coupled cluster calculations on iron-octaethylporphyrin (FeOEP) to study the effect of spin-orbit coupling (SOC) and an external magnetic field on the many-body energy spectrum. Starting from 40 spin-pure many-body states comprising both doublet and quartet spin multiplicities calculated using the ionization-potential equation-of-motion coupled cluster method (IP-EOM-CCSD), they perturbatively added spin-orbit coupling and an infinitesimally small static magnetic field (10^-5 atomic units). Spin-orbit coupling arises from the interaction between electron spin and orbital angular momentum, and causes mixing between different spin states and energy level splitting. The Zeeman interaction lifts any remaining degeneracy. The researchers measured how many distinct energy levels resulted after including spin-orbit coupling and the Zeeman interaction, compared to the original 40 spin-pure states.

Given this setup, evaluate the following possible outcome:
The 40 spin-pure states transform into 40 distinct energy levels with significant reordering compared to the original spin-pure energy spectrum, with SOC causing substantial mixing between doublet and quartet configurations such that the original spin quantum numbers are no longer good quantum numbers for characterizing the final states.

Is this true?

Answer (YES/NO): NO